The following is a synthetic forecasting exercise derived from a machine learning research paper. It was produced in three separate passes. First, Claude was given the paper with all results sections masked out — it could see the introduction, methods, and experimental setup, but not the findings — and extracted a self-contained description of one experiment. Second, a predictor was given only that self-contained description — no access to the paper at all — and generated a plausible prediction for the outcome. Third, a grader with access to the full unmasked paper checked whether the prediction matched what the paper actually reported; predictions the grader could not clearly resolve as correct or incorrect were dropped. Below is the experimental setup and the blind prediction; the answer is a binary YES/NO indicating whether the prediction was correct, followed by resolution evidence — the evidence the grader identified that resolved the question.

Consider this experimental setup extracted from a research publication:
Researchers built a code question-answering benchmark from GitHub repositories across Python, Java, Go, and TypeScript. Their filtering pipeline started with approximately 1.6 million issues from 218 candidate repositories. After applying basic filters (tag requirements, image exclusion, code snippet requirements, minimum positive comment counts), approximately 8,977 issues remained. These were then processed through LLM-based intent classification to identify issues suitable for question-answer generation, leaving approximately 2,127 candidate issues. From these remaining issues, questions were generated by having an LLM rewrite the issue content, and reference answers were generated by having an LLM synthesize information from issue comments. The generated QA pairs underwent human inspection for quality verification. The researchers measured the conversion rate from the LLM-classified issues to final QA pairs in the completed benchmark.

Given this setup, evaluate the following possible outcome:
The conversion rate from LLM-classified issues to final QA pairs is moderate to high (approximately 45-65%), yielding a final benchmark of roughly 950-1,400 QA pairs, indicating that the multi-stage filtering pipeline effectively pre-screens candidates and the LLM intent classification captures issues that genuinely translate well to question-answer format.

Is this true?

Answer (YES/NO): NO